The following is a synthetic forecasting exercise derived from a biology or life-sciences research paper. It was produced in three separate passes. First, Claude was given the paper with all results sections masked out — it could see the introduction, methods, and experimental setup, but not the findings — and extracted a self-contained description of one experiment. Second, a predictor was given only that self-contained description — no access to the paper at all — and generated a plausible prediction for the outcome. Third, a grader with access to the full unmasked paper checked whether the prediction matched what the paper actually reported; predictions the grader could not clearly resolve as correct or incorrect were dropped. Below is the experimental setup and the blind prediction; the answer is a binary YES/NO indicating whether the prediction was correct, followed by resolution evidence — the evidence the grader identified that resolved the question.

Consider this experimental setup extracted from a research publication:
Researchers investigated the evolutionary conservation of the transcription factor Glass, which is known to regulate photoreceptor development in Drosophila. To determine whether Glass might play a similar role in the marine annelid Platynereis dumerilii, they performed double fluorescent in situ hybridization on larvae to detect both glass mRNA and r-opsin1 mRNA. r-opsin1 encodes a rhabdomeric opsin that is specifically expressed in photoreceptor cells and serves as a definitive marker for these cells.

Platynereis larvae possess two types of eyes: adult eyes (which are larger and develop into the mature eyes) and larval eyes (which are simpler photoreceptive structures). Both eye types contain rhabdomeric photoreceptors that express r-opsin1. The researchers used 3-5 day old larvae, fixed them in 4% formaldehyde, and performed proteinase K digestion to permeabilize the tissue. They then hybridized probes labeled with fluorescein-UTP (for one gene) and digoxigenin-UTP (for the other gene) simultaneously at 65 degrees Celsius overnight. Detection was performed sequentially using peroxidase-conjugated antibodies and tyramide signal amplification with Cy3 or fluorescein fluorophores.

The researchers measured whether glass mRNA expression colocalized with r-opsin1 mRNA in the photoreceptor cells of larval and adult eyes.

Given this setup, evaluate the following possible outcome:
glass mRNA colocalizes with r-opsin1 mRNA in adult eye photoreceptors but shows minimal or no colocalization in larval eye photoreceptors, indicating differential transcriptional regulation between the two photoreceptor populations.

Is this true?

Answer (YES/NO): NO